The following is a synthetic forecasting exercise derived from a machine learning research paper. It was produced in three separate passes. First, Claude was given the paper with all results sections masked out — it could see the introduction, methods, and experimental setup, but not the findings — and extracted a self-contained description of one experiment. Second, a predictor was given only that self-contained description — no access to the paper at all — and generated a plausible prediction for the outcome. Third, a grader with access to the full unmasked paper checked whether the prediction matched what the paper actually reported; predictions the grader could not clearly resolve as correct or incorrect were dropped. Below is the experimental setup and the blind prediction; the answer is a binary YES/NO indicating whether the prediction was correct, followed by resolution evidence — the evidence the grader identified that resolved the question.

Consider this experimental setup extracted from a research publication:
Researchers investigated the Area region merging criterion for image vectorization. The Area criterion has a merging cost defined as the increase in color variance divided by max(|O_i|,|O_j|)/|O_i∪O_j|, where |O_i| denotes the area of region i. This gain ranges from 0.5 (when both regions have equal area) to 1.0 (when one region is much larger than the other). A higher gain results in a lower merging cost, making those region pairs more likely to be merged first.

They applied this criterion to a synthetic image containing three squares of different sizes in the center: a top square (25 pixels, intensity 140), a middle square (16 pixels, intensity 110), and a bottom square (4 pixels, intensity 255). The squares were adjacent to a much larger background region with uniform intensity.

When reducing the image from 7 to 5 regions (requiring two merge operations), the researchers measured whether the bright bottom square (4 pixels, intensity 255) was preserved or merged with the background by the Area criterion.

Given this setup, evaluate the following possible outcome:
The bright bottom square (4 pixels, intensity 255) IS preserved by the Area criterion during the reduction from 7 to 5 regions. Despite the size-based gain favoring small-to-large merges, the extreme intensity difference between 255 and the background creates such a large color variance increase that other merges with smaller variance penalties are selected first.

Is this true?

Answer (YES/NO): NO